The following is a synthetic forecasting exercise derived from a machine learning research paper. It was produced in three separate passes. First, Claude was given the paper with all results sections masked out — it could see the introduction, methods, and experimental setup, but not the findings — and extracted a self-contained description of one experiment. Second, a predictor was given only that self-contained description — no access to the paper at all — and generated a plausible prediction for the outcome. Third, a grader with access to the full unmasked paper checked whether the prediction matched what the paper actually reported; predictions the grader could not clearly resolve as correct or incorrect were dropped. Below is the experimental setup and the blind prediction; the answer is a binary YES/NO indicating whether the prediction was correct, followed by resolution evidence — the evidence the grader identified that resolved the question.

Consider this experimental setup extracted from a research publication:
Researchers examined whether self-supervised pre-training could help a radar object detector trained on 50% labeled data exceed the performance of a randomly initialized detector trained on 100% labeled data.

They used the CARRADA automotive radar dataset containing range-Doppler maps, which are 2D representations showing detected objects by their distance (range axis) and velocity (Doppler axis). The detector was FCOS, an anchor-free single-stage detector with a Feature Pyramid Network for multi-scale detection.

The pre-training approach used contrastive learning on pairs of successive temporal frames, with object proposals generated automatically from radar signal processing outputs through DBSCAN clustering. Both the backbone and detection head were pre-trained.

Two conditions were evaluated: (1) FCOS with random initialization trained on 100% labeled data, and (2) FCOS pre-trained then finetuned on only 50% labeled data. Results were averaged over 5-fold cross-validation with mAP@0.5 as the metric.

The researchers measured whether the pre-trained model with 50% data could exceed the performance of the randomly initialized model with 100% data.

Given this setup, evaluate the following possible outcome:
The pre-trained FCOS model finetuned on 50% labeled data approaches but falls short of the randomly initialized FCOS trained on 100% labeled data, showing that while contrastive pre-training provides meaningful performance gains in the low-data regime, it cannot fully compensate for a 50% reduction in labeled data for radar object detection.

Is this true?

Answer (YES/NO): NO